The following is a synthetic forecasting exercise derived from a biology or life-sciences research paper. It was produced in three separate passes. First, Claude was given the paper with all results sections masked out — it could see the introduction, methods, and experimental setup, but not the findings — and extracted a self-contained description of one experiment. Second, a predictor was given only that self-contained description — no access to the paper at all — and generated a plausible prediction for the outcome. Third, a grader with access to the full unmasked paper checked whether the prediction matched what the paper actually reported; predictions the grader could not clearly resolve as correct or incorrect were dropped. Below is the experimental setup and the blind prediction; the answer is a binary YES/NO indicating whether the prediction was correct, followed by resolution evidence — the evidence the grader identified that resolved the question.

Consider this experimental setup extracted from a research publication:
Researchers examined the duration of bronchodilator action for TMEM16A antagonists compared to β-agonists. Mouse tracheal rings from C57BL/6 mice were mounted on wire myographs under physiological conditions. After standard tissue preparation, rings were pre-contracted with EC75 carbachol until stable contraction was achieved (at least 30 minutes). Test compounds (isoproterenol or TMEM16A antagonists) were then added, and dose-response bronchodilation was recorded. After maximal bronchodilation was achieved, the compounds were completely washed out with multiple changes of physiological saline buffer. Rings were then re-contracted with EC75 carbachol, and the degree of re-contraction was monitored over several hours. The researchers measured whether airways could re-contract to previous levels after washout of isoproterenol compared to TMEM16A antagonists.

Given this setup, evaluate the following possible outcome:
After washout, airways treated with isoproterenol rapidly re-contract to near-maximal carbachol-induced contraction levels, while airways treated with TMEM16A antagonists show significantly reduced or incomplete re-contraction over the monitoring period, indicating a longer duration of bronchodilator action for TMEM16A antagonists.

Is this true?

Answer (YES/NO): YES